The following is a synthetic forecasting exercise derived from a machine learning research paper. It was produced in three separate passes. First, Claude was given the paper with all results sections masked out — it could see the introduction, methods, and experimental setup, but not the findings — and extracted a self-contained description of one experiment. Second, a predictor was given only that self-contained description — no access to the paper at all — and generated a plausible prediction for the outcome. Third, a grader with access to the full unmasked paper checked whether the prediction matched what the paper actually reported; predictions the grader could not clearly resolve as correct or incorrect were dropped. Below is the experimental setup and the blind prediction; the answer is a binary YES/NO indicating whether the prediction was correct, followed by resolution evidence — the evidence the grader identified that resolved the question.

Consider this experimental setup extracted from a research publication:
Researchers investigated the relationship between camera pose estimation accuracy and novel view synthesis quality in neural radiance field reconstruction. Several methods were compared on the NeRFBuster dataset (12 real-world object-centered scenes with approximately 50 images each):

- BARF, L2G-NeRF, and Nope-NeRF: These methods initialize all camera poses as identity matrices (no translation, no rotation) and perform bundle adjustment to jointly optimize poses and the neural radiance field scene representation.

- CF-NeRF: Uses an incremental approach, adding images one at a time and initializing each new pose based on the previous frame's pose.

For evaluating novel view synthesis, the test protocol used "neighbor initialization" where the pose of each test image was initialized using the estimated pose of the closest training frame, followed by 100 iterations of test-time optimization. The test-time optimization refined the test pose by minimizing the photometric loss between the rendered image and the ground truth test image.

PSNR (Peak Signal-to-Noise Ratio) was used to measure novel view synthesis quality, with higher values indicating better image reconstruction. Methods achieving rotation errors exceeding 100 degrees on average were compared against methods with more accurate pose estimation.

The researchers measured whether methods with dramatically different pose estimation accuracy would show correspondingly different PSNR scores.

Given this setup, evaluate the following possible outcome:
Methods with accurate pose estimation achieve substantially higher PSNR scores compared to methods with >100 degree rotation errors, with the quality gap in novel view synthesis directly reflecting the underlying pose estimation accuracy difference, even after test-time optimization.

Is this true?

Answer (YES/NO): NO